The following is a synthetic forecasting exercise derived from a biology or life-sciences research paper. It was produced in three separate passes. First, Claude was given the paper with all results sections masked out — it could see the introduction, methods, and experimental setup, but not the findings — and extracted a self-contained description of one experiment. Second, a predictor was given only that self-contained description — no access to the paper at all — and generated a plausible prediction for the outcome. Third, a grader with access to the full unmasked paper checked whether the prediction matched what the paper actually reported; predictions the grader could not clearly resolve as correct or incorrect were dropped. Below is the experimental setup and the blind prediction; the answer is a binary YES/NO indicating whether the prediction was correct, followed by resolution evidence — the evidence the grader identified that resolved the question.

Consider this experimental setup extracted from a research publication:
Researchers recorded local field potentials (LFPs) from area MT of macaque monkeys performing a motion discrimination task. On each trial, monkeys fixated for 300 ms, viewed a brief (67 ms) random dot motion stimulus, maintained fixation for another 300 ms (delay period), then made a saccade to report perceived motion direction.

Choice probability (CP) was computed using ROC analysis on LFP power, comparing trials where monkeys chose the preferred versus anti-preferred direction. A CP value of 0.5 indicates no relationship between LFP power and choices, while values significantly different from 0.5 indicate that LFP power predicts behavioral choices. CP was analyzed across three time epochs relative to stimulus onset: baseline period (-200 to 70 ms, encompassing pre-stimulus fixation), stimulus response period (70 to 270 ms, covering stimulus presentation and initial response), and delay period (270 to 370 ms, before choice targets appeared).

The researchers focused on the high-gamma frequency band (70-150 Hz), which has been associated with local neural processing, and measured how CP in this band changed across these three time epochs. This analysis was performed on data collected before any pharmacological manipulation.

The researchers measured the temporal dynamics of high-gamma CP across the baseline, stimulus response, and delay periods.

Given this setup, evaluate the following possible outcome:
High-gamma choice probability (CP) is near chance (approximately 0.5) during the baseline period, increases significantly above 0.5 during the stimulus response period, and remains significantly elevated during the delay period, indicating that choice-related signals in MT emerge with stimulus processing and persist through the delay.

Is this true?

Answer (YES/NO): NO